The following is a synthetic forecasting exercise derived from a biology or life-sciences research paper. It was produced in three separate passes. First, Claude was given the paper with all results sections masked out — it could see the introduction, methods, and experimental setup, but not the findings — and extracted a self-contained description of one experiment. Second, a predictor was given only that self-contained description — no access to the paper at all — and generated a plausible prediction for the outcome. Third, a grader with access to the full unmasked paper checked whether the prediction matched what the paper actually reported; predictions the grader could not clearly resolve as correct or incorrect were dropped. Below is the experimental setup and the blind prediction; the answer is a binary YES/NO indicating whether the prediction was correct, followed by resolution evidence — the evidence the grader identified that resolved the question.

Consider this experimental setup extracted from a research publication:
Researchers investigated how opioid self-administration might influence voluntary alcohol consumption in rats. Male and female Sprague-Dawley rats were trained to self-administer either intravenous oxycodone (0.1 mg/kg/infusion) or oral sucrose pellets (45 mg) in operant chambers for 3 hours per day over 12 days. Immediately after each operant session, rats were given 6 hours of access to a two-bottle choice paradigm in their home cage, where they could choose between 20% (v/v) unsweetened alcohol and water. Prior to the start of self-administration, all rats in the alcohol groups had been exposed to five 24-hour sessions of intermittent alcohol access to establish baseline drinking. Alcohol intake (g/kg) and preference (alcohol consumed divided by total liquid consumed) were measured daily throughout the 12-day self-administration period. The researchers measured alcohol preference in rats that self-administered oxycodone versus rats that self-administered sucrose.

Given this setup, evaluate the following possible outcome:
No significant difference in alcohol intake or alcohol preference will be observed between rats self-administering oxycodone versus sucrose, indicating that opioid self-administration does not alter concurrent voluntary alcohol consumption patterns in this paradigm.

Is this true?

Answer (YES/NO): NO